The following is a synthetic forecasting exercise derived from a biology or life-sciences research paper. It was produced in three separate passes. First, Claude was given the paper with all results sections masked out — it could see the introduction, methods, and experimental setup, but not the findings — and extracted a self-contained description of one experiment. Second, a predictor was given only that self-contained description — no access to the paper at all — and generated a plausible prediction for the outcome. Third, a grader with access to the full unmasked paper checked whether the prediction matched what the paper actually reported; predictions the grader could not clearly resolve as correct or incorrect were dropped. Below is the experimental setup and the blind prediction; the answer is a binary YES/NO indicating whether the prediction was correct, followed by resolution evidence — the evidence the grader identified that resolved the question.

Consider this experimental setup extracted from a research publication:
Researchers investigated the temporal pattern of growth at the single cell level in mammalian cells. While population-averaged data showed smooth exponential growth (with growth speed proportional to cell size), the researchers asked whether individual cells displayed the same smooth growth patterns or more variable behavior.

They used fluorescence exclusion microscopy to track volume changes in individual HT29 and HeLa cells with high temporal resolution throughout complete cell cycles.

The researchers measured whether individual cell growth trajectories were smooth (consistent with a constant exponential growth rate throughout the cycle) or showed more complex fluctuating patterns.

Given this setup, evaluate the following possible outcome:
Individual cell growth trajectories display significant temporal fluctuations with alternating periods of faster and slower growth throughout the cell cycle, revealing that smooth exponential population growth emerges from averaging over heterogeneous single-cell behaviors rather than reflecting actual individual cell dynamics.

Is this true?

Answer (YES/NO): YES